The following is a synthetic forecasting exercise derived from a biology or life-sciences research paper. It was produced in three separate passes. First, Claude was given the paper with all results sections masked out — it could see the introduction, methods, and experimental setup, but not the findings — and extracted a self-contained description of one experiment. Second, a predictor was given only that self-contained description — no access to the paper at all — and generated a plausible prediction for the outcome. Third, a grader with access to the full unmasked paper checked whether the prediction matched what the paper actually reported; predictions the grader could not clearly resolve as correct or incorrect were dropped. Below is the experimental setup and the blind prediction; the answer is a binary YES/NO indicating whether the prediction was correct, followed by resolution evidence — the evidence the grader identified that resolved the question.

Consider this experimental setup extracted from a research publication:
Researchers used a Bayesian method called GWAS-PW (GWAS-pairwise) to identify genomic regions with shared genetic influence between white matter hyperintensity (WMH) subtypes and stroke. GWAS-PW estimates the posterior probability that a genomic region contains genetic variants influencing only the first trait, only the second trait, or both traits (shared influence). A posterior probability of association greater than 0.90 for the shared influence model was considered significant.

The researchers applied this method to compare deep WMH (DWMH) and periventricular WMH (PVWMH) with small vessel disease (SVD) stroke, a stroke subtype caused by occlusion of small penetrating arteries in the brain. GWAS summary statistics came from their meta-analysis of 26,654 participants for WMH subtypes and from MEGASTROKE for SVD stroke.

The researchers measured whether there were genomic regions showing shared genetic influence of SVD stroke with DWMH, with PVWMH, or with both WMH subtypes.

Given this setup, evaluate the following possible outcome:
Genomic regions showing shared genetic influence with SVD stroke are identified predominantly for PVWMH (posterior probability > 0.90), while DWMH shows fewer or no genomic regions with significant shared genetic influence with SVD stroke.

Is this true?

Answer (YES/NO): YES